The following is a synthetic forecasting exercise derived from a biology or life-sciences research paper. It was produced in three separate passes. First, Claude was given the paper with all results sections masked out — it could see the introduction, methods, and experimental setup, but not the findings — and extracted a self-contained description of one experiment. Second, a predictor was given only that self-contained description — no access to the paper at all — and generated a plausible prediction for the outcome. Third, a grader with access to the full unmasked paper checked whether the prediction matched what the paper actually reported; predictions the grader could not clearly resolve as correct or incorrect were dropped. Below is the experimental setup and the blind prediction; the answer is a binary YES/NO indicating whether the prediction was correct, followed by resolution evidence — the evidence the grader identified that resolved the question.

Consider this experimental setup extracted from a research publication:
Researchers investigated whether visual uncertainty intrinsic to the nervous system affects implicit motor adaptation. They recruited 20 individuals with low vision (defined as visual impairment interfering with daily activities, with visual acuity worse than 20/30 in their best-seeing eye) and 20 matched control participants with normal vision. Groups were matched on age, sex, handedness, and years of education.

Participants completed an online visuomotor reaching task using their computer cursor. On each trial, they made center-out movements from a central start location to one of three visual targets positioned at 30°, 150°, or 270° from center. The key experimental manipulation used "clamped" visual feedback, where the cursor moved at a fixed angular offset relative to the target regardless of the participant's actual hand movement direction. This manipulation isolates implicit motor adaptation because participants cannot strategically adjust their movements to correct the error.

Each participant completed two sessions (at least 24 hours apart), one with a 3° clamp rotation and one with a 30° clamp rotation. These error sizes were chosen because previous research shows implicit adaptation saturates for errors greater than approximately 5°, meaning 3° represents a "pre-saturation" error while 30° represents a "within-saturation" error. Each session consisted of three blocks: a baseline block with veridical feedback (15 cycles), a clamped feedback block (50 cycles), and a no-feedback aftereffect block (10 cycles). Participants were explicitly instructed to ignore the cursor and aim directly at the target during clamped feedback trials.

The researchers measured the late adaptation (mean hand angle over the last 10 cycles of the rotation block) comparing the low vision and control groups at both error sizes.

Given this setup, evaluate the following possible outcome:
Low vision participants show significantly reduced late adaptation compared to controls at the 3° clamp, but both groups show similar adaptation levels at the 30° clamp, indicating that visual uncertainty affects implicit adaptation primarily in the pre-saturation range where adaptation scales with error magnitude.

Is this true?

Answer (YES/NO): YES